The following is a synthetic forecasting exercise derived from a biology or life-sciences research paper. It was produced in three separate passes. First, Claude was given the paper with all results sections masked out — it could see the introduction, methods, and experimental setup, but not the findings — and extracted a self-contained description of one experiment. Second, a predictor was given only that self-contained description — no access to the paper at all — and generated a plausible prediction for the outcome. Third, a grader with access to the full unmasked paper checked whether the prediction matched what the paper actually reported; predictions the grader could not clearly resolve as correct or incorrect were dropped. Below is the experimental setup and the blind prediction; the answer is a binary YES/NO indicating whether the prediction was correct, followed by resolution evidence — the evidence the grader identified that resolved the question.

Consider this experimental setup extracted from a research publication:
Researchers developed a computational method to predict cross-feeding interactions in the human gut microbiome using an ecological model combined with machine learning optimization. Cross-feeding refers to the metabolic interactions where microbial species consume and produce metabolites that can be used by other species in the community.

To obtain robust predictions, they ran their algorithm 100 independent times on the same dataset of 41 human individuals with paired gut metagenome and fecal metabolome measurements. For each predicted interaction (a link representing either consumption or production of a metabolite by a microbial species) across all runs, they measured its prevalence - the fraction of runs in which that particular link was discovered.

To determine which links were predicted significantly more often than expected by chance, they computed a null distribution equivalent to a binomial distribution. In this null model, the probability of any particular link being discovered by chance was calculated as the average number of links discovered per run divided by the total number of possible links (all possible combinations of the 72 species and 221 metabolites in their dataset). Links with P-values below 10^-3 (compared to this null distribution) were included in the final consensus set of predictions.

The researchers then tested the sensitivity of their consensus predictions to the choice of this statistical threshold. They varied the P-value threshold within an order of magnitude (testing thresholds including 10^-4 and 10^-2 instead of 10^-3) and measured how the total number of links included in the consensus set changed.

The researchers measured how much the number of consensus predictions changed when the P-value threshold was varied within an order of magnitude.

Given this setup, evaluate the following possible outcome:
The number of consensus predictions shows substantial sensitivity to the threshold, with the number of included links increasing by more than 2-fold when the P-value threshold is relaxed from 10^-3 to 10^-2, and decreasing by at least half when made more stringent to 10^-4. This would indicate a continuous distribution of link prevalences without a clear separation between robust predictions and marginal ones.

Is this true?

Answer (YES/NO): NO